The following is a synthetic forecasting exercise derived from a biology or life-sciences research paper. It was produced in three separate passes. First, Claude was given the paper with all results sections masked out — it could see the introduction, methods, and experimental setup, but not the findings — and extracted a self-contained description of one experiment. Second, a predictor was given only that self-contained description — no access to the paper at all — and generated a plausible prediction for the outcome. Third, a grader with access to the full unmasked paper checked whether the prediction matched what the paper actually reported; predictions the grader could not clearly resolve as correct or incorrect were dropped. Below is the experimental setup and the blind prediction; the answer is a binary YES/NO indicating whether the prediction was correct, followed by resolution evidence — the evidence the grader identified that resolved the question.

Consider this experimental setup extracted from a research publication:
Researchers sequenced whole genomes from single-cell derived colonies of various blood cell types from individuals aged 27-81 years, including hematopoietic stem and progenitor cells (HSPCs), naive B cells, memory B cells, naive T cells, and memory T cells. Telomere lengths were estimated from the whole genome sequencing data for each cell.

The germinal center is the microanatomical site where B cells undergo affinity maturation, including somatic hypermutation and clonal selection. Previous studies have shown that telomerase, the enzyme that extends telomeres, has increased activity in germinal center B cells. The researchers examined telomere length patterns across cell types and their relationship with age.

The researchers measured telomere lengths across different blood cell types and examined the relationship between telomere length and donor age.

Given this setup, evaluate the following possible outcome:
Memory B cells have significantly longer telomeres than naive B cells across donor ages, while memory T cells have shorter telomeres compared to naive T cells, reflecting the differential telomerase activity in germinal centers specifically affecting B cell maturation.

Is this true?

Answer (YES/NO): NO